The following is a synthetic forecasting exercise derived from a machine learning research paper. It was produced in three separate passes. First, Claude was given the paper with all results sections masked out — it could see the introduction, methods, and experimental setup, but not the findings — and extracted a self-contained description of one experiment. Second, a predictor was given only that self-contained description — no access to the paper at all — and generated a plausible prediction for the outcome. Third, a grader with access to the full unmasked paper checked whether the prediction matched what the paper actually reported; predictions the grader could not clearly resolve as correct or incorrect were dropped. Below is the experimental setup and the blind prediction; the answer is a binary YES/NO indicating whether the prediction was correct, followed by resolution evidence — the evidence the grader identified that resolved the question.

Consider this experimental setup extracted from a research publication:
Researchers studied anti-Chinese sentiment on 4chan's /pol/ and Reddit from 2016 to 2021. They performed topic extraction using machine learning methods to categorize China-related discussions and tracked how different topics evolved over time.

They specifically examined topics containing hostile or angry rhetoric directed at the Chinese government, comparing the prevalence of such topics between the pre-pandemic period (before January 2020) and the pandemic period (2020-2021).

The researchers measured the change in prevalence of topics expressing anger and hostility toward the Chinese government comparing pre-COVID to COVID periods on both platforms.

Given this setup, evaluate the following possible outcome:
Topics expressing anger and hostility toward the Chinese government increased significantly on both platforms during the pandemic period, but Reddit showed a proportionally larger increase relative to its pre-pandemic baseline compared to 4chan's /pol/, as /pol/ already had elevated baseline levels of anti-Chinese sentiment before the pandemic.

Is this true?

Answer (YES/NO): YES